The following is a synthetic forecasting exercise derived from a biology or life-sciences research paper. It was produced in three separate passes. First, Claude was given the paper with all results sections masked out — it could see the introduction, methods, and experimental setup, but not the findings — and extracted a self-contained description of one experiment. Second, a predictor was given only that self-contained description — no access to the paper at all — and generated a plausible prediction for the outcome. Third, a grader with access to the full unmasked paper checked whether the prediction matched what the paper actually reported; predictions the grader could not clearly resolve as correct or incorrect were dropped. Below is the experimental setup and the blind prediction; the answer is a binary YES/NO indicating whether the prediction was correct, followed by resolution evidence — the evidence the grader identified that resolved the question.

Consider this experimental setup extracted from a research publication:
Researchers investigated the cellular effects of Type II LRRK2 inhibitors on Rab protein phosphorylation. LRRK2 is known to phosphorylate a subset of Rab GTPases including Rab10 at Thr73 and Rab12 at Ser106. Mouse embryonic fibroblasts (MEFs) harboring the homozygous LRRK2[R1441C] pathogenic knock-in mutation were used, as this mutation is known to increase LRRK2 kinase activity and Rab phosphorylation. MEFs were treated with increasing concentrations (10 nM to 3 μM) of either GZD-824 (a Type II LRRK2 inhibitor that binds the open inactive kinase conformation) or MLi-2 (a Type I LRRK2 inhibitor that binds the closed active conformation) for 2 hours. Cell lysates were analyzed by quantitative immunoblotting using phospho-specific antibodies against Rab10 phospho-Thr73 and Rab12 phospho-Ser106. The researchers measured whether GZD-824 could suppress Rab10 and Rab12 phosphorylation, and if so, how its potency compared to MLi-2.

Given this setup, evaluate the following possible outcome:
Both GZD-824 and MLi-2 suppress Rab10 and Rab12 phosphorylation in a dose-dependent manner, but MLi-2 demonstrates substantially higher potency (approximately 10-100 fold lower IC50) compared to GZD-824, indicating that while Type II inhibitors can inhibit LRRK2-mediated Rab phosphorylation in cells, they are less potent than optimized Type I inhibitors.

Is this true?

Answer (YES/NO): YES